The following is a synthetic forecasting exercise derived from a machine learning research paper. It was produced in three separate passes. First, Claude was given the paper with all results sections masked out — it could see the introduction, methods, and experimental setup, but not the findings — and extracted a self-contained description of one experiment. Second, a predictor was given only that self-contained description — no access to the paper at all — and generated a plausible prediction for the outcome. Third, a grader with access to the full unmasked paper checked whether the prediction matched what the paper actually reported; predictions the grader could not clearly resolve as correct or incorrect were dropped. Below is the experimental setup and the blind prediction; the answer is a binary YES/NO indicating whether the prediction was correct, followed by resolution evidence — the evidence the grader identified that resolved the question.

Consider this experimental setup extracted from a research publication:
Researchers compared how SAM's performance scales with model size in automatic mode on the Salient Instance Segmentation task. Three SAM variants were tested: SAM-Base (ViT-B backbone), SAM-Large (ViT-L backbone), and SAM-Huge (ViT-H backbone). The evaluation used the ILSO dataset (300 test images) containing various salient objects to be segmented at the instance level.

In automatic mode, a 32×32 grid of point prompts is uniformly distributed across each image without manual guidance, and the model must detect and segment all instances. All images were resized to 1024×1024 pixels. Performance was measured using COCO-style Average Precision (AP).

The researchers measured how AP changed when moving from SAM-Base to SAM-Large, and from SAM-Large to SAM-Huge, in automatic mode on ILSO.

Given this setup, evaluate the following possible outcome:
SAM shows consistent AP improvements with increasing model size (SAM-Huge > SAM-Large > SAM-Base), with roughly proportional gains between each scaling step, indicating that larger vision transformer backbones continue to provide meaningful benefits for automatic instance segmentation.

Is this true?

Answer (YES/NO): NO